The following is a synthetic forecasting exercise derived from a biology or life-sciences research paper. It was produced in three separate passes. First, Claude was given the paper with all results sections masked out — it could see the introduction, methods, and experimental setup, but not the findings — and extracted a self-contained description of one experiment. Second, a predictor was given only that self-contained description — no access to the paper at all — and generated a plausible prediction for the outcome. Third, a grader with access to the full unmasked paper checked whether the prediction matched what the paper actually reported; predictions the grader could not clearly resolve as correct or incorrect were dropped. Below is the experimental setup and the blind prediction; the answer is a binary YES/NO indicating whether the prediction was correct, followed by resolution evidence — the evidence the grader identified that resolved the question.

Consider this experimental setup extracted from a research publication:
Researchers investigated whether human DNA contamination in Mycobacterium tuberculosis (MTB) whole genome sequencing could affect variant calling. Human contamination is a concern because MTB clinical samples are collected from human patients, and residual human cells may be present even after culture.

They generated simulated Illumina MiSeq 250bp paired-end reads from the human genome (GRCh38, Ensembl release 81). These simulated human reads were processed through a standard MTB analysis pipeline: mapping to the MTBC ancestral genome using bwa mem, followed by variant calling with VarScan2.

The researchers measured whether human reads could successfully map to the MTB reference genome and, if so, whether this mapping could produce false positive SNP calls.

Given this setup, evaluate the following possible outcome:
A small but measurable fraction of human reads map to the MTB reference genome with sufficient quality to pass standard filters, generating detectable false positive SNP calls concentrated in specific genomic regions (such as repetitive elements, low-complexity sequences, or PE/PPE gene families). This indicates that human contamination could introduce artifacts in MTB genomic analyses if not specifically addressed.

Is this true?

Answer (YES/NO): NO